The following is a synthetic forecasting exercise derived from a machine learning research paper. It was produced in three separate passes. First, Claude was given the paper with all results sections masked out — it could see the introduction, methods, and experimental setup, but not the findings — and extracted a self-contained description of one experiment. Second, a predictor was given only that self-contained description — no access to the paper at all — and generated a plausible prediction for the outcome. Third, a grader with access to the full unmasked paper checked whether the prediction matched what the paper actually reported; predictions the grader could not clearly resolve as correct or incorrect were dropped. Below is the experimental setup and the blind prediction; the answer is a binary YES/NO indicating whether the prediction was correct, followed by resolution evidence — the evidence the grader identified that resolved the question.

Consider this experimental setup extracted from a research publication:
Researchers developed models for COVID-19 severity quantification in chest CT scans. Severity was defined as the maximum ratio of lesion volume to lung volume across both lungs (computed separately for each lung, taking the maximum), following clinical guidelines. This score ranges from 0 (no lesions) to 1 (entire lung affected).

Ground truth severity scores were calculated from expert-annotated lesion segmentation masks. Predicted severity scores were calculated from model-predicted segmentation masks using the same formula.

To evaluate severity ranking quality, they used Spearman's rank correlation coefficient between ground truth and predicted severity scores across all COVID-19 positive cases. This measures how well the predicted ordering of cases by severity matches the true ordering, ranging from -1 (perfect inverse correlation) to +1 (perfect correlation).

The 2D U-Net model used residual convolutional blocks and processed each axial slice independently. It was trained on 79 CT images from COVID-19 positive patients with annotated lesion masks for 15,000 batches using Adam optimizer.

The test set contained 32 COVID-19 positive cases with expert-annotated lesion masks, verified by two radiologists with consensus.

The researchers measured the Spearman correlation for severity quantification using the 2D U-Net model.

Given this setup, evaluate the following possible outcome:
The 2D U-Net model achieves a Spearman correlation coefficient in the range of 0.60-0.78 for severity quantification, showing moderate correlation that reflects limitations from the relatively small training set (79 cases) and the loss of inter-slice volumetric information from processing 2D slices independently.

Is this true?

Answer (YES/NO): NO